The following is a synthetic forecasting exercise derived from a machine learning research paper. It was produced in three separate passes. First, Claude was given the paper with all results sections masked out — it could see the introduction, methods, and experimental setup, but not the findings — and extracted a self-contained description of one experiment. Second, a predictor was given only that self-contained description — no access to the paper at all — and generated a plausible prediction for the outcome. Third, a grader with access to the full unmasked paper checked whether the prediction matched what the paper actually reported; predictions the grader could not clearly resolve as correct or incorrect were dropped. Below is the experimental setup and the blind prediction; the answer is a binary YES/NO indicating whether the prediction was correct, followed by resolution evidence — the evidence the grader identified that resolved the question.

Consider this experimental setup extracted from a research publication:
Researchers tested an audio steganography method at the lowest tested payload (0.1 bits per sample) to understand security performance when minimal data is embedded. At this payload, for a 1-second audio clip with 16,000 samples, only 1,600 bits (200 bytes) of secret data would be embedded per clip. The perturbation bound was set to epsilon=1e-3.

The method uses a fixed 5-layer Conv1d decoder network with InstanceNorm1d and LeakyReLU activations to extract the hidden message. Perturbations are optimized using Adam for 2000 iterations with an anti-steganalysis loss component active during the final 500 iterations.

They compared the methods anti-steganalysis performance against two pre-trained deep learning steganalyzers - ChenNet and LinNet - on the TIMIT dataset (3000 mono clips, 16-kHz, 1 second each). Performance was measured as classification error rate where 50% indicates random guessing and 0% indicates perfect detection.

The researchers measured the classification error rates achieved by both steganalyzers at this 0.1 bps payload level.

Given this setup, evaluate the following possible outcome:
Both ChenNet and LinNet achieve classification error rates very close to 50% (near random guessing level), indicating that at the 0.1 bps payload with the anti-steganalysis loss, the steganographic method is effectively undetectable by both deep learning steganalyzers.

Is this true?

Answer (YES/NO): YES